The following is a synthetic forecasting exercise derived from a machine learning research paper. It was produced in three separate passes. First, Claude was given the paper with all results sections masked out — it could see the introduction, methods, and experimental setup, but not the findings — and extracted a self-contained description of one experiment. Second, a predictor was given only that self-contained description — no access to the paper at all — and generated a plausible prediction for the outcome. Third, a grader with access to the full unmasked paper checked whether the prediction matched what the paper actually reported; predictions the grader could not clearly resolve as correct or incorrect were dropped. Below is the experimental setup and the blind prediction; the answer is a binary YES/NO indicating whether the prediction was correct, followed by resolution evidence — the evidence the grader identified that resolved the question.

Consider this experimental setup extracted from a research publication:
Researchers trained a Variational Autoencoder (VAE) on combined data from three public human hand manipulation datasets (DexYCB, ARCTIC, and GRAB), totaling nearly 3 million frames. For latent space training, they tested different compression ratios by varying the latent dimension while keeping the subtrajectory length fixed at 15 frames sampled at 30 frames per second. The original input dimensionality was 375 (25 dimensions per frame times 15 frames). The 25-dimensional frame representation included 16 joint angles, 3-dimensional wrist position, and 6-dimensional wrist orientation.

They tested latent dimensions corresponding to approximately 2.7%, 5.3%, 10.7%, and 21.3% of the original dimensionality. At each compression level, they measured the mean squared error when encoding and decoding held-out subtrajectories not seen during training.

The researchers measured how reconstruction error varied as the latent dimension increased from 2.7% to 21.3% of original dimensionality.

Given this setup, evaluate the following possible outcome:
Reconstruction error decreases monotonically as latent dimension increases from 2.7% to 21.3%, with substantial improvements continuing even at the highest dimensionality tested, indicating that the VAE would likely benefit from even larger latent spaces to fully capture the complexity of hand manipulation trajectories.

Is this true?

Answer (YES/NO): NO